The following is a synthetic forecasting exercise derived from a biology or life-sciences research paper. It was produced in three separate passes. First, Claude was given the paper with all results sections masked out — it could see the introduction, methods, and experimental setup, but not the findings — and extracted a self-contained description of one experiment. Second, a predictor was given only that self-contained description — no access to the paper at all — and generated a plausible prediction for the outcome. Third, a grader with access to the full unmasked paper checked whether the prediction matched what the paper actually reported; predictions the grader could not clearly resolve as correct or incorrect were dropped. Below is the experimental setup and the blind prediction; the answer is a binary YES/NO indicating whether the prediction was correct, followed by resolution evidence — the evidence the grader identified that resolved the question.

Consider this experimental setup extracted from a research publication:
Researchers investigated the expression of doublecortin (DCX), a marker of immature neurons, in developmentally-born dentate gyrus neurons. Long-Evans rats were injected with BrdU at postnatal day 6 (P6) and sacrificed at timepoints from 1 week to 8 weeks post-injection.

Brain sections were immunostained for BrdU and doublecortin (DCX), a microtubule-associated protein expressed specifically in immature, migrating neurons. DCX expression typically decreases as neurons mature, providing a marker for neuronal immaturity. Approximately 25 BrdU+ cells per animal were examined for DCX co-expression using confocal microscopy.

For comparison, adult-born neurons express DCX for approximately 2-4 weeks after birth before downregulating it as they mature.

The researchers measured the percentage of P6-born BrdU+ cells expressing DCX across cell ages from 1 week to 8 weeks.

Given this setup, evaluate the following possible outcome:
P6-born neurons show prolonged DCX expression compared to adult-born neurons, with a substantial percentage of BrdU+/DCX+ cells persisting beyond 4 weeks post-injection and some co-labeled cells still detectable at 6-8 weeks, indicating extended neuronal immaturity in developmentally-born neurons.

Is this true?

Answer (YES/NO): NO